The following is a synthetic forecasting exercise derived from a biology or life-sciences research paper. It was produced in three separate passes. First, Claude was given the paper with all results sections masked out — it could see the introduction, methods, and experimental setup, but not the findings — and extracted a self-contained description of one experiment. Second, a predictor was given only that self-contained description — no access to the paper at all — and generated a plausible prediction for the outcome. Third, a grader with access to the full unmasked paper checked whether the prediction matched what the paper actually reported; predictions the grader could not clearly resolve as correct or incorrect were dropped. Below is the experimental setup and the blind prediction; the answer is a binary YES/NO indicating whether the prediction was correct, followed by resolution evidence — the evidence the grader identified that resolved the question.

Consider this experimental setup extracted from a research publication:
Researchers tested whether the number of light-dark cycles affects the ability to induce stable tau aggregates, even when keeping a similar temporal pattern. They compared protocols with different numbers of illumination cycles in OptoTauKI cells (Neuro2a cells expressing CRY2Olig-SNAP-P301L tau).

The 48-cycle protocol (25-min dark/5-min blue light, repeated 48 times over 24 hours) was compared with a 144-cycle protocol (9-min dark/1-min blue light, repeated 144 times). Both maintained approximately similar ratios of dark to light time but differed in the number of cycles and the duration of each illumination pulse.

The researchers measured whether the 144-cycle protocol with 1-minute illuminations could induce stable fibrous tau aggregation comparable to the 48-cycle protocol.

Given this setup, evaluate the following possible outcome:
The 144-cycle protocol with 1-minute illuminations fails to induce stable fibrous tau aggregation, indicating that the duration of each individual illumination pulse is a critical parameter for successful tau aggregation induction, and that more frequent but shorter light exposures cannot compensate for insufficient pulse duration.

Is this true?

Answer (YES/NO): YES